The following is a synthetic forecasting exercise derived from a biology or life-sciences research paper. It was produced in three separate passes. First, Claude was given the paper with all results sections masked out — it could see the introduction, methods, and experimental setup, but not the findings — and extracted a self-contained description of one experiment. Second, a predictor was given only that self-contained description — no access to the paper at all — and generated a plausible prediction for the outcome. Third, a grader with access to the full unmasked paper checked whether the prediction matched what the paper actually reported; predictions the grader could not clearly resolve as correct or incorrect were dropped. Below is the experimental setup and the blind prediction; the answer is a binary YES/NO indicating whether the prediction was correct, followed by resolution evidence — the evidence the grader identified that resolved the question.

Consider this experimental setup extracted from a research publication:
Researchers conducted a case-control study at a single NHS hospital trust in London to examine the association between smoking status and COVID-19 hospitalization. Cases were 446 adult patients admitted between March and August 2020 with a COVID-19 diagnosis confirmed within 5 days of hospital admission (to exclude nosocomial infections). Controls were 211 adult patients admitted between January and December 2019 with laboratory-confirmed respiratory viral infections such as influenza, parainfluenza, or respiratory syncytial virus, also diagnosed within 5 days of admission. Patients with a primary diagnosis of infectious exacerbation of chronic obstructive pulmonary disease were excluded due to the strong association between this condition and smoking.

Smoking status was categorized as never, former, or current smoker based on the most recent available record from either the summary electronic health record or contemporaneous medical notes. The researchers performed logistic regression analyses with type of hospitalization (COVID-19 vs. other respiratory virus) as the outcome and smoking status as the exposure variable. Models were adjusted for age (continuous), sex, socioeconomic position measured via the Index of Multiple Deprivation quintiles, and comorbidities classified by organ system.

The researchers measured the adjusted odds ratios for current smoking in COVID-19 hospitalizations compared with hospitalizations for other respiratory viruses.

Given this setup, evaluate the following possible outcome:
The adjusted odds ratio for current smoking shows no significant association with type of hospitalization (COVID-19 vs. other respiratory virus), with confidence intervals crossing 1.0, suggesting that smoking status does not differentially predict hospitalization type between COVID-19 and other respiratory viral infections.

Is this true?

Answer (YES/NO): NO